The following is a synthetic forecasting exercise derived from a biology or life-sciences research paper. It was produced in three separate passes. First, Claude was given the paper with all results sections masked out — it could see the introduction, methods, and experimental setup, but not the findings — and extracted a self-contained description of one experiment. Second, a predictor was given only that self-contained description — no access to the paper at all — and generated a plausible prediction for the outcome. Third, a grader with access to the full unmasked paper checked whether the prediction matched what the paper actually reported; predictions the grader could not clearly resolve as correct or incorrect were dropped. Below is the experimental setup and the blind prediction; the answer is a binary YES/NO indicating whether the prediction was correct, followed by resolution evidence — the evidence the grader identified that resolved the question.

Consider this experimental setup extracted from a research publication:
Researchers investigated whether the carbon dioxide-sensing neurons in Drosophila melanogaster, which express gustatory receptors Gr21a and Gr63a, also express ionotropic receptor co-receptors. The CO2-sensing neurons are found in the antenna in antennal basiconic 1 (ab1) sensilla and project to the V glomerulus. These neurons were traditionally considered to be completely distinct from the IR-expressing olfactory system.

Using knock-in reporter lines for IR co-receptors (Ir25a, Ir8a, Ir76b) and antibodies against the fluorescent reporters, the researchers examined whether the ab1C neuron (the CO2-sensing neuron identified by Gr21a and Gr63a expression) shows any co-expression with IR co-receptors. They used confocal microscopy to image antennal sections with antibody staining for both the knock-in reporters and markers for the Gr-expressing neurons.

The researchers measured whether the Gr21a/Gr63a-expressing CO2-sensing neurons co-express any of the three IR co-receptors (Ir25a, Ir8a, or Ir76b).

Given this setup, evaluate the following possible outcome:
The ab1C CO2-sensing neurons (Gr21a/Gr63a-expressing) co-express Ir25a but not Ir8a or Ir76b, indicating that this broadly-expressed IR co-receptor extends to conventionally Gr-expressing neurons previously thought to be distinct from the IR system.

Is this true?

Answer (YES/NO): YES